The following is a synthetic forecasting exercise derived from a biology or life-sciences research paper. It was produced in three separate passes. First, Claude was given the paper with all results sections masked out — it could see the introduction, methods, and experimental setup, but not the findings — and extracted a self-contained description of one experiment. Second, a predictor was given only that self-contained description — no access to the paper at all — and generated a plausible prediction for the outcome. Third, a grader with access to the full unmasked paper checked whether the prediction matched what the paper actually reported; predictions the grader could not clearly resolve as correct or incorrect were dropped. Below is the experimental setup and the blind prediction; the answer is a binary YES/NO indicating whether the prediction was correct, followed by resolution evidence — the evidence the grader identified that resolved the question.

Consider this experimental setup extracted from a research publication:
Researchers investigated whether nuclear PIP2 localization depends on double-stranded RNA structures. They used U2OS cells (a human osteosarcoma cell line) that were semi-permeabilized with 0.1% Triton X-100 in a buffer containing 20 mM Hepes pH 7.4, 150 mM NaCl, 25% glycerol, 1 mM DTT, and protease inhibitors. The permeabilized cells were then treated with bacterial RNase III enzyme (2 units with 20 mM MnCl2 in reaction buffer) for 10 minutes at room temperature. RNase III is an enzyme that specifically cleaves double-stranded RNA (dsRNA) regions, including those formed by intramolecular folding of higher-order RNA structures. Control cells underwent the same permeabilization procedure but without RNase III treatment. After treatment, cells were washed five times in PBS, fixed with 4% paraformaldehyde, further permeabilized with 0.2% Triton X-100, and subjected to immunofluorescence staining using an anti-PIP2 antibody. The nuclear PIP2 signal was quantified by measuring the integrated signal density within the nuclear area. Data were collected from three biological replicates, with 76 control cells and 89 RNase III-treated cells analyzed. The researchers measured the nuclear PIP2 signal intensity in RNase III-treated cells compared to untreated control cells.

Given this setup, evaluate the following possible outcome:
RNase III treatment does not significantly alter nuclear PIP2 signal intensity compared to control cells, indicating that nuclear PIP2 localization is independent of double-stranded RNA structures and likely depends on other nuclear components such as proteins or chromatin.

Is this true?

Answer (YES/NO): NO